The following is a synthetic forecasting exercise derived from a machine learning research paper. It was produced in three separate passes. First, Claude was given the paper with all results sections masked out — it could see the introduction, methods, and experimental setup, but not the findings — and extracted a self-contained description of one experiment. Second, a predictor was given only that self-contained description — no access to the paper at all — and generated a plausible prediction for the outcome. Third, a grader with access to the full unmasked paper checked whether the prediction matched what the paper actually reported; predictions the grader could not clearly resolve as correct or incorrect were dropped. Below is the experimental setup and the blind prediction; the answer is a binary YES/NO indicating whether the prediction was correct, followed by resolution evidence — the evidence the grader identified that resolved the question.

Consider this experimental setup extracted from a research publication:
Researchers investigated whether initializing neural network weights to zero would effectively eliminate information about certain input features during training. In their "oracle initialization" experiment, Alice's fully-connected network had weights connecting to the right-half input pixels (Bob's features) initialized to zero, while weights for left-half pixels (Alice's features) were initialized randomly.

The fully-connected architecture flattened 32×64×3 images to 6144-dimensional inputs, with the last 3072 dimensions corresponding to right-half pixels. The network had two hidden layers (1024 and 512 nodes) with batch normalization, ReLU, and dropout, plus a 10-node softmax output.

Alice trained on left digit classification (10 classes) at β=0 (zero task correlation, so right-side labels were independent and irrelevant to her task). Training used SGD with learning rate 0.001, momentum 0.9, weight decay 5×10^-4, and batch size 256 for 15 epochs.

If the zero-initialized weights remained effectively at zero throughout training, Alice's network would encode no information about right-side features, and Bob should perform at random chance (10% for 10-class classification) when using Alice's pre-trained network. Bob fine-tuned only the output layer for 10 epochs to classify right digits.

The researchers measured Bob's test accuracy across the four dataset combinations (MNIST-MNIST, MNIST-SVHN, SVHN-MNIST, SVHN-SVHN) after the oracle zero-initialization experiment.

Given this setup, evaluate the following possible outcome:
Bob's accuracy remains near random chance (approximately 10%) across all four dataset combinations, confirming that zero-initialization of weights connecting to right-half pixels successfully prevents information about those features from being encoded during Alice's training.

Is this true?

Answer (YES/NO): NO